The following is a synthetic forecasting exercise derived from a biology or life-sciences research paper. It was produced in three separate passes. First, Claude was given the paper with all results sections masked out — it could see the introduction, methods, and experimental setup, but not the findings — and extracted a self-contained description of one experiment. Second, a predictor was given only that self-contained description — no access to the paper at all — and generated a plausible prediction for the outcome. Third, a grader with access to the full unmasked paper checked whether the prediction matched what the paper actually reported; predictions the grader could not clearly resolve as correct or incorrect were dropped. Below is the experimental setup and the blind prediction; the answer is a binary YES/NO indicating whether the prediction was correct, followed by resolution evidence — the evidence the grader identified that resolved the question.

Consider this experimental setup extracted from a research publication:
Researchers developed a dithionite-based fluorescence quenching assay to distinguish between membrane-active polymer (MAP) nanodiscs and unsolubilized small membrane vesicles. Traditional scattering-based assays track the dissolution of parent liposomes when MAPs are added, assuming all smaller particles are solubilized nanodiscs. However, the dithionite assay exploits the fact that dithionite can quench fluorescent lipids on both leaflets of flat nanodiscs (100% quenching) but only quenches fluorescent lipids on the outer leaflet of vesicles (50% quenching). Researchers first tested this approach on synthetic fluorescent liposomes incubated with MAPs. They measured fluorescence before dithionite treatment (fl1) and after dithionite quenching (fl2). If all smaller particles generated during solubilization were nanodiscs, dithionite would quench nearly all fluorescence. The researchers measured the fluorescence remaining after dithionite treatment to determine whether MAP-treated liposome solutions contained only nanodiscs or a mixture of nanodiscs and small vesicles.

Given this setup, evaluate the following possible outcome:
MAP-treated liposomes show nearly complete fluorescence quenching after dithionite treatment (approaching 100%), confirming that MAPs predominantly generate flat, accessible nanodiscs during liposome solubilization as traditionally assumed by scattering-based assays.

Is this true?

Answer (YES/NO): NO